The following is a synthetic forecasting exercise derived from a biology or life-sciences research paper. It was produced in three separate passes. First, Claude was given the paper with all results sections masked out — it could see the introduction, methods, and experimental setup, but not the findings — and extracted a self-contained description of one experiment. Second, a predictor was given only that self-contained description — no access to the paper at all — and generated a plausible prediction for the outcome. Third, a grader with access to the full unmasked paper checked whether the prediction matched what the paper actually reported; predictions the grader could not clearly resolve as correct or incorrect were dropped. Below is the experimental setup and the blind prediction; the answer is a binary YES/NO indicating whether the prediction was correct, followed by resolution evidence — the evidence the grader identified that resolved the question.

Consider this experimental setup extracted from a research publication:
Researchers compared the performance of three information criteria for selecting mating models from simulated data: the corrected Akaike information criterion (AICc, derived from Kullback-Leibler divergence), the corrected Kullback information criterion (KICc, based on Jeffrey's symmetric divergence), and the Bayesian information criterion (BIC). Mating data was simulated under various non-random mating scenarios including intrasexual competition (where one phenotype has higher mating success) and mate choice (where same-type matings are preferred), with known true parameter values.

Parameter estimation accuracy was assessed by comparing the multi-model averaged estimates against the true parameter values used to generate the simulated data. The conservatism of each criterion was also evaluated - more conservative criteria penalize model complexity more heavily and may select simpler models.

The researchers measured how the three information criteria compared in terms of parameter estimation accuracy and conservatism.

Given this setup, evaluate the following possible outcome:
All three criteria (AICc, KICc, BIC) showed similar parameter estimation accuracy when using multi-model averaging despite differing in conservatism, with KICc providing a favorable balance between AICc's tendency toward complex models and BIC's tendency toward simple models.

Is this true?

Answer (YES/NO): NO